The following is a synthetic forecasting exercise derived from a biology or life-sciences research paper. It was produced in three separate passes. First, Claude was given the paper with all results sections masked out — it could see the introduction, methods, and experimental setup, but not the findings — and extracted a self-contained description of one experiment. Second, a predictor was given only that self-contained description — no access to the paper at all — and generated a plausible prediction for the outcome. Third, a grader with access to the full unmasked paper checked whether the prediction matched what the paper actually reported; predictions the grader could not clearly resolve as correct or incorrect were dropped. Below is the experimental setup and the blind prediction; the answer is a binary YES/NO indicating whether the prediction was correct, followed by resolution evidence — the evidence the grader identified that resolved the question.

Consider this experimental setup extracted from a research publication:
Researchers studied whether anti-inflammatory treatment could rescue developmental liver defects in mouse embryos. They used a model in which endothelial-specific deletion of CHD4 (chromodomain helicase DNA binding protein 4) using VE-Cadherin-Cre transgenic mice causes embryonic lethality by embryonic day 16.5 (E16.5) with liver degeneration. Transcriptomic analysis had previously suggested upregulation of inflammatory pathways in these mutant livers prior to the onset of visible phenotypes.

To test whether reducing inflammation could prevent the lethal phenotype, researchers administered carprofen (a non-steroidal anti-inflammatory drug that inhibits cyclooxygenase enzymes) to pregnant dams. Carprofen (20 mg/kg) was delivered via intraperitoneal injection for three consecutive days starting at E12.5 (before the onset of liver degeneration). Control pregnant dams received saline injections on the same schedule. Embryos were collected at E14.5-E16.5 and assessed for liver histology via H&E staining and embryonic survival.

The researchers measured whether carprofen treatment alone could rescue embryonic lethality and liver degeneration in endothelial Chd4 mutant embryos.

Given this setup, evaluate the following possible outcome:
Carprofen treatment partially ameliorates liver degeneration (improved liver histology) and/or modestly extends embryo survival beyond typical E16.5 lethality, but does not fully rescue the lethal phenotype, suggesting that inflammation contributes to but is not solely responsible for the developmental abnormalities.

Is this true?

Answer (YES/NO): NO